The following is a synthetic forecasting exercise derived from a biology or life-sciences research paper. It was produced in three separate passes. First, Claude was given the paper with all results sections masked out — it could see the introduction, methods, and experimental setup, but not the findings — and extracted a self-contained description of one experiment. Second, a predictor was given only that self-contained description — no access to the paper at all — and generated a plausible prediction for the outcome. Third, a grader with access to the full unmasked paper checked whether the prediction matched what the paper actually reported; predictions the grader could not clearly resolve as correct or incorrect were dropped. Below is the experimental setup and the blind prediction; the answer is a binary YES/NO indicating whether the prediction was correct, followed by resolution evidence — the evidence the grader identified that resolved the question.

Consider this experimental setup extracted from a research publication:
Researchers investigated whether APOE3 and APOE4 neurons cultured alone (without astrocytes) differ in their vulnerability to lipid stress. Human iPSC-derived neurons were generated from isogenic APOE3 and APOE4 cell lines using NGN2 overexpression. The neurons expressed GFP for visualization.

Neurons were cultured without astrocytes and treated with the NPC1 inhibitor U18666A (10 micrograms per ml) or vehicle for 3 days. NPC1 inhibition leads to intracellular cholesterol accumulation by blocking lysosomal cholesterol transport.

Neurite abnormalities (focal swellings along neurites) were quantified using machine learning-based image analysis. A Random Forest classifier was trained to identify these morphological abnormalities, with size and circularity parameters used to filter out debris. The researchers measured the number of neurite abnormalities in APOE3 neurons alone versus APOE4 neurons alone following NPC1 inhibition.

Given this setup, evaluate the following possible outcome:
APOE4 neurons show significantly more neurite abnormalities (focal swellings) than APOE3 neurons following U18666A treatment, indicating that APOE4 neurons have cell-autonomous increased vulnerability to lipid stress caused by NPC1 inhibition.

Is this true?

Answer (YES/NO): NO